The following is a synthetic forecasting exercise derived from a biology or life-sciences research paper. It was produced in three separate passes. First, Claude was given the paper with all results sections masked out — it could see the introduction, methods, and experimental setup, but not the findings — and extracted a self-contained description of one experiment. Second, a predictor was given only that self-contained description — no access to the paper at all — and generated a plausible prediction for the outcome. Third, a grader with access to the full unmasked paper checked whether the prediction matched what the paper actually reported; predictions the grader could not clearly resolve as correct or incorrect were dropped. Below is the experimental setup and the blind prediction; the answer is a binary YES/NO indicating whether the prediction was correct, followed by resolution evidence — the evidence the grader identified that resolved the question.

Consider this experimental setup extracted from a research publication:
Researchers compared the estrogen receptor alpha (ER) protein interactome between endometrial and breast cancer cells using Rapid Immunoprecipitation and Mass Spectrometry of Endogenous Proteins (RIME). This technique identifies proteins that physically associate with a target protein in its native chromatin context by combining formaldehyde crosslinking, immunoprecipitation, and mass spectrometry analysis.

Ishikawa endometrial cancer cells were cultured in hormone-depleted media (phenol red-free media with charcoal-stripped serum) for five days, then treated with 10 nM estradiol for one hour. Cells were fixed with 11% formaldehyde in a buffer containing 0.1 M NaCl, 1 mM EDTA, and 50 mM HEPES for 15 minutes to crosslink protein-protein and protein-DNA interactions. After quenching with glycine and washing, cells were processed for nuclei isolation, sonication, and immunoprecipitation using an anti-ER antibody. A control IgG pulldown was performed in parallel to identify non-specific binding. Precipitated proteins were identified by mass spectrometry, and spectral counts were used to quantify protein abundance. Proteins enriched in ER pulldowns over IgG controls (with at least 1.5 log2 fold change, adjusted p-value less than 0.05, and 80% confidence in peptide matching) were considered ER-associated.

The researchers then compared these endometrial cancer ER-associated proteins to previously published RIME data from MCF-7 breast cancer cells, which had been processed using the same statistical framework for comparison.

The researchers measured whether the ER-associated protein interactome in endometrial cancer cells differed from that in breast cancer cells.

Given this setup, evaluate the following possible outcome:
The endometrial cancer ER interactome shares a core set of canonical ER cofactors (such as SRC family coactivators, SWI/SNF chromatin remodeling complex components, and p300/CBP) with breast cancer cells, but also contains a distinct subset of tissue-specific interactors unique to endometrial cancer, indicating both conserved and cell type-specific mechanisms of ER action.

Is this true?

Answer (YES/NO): NO